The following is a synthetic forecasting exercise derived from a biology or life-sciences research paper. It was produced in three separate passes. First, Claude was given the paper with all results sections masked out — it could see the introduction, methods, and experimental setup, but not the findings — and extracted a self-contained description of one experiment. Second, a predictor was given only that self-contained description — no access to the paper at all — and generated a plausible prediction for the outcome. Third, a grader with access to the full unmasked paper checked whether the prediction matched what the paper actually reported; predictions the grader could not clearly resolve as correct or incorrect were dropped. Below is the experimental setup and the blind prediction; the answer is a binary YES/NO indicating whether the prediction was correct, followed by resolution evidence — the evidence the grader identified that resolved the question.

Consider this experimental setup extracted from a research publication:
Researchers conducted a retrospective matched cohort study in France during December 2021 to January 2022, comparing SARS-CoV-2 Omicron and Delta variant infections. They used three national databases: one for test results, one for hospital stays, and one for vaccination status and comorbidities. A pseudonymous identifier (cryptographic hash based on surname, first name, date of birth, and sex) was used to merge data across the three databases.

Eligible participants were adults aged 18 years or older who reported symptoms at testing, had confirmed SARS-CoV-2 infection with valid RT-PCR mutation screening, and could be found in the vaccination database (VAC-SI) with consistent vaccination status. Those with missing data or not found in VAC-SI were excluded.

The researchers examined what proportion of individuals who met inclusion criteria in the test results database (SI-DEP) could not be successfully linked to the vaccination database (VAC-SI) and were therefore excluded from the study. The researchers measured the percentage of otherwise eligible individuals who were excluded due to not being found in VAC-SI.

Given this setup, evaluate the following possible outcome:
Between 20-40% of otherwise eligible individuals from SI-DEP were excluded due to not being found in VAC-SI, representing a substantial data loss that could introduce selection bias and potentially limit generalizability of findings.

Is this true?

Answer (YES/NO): NO